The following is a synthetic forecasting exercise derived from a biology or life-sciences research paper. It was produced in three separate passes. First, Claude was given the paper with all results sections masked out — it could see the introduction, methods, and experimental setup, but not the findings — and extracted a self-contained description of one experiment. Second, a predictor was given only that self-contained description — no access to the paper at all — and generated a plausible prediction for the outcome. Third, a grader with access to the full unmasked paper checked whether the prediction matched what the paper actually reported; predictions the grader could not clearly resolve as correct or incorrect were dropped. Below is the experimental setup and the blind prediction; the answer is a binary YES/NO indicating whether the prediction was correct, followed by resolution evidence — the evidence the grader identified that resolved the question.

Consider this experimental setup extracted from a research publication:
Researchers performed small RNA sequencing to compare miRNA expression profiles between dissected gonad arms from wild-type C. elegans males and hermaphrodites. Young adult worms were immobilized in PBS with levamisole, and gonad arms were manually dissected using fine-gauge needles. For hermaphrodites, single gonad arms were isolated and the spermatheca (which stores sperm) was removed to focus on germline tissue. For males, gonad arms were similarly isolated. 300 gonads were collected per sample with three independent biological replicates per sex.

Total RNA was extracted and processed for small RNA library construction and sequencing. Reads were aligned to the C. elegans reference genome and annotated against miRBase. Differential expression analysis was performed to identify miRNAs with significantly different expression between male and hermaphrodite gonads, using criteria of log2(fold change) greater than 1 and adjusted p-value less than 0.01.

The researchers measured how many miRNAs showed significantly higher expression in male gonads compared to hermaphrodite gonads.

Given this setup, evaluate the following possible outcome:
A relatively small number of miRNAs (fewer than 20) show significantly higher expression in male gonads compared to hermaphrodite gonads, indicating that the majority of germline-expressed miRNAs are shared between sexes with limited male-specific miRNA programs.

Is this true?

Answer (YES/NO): NO